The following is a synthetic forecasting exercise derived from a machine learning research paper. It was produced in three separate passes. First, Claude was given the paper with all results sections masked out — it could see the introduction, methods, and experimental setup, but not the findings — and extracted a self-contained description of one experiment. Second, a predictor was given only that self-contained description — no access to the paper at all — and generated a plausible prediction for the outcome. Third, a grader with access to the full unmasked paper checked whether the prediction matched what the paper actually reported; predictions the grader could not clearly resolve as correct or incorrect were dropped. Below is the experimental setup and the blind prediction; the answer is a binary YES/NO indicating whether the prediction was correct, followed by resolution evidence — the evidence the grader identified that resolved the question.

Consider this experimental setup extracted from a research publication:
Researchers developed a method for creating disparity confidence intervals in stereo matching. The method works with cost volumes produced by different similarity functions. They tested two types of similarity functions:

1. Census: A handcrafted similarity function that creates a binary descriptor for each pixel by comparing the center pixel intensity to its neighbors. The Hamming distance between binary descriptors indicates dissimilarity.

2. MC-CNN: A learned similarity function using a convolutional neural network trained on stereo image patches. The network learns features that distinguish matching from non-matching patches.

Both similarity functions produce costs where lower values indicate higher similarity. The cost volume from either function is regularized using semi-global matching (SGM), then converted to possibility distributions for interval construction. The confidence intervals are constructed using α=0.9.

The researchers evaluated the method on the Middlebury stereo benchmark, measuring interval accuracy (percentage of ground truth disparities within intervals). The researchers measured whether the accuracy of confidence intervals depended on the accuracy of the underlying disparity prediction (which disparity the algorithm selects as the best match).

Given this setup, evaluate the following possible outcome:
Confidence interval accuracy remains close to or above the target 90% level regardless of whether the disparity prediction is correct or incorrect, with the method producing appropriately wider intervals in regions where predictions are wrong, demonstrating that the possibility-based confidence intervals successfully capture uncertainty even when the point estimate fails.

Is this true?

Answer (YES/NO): YES